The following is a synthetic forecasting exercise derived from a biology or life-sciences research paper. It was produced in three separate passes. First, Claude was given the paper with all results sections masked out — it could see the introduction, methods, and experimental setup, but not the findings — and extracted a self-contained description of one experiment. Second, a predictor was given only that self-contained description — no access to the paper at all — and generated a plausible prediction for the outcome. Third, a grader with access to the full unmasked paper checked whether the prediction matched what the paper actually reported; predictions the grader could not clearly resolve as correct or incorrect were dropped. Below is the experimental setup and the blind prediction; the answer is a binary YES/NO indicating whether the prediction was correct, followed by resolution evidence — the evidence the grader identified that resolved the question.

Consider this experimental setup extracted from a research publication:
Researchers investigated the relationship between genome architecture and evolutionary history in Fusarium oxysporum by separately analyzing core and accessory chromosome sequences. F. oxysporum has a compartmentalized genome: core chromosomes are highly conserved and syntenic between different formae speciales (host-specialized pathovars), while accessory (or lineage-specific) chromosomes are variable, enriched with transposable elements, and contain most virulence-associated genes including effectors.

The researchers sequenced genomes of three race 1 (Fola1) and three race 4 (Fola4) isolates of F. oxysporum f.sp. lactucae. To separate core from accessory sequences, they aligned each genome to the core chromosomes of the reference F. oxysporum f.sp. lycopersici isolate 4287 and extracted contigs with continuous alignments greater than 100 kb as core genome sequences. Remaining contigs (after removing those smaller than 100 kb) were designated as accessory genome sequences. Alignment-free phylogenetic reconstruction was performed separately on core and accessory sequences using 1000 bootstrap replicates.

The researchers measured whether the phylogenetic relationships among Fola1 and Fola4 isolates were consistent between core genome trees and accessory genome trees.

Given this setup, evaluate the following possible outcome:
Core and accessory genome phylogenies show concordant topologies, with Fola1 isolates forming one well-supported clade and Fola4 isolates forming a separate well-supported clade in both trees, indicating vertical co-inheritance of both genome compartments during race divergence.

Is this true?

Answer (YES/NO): YES